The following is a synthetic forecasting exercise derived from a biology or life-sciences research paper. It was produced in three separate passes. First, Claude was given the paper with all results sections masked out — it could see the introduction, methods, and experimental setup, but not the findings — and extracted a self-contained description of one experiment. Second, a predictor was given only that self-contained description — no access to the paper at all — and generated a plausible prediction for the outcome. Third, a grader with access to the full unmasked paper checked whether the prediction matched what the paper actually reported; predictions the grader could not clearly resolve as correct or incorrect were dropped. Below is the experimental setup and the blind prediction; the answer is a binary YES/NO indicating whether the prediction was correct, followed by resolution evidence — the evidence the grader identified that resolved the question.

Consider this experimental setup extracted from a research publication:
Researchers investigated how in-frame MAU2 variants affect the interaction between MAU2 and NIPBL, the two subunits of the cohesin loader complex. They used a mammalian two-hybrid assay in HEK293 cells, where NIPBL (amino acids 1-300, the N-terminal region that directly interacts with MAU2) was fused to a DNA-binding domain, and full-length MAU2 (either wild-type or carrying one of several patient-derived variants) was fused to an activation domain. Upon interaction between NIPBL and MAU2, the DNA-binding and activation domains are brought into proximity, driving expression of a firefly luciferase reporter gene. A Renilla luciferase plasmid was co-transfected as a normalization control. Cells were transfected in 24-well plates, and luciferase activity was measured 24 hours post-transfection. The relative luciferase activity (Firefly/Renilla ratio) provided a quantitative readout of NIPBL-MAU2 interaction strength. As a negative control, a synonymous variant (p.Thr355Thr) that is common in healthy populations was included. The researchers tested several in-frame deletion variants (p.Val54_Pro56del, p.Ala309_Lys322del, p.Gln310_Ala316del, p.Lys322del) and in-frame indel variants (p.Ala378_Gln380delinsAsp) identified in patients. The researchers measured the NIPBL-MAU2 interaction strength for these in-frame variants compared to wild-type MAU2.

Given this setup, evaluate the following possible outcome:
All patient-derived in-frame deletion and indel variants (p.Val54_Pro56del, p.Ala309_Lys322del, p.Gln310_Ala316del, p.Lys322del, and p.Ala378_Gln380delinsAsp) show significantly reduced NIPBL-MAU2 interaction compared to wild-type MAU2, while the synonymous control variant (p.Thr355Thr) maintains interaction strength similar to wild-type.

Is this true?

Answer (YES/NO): NO